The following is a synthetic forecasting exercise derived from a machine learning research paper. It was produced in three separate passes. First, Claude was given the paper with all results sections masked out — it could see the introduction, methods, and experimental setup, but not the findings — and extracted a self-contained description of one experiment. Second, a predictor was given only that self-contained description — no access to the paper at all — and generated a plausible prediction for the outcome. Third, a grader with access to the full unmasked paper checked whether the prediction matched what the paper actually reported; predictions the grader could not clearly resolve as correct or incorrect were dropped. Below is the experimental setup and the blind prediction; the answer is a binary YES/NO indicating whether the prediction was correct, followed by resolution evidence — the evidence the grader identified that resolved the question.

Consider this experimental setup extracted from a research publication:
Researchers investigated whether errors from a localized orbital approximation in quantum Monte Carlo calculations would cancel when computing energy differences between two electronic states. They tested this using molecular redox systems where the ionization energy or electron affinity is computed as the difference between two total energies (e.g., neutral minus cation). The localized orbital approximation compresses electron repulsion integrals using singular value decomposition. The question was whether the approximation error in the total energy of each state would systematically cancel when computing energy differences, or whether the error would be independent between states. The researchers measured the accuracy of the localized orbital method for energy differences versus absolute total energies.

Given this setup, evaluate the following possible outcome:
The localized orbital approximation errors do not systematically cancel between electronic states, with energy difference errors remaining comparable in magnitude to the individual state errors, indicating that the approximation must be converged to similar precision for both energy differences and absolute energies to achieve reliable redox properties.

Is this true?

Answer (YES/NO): YES